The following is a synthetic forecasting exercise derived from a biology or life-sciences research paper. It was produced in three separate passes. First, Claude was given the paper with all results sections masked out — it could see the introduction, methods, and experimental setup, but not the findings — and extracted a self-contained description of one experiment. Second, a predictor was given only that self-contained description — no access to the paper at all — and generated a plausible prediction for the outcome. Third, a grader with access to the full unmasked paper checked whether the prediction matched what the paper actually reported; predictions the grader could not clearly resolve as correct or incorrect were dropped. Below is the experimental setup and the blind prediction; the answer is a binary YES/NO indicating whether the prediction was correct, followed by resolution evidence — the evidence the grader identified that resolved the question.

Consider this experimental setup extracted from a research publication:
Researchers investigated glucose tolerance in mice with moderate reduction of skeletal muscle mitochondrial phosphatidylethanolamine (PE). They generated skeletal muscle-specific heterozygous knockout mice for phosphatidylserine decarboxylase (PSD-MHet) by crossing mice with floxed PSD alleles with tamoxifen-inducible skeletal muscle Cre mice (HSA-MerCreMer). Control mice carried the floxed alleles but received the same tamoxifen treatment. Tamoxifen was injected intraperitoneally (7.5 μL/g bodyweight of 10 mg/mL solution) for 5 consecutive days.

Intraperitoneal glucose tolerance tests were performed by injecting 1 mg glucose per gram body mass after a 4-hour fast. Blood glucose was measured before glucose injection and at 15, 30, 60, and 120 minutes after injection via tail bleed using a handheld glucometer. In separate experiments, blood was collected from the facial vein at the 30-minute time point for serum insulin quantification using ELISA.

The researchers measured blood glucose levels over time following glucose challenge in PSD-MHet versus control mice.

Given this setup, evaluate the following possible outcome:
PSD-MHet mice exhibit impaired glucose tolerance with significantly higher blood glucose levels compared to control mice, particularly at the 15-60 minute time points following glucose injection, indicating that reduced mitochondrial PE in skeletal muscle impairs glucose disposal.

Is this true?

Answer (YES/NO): NO